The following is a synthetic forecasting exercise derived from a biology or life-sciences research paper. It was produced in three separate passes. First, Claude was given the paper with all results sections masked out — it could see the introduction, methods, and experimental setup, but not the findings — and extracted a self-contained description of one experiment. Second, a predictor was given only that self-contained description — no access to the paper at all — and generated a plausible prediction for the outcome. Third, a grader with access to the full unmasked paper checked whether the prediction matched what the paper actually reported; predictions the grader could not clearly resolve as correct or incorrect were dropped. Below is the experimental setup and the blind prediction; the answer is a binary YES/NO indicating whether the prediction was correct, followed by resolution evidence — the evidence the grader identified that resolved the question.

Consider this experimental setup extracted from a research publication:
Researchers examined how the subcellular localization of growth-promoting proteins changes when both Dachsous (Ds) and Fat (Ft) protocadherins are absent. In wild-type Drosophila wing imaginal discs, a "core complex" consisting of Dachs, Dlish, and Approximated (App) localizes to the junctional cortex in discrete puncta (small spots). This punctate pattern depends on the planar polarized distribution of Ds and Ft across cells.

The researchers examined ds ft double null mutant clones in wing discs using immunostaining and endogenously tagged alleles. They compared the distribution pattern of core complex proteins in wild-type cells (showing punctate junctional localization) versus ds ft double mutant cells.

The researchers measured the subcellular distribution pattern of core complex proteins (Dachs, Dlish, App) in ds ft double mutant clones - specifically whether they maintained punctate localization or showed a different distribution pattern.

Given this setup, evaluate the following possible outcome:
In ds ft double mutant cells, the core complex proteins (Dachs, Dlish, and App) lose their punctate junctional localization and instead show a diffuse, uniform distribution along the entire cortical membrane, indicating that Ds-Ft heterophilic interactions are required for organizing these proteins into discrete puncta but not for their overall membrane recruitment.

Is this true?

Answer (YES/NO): YES